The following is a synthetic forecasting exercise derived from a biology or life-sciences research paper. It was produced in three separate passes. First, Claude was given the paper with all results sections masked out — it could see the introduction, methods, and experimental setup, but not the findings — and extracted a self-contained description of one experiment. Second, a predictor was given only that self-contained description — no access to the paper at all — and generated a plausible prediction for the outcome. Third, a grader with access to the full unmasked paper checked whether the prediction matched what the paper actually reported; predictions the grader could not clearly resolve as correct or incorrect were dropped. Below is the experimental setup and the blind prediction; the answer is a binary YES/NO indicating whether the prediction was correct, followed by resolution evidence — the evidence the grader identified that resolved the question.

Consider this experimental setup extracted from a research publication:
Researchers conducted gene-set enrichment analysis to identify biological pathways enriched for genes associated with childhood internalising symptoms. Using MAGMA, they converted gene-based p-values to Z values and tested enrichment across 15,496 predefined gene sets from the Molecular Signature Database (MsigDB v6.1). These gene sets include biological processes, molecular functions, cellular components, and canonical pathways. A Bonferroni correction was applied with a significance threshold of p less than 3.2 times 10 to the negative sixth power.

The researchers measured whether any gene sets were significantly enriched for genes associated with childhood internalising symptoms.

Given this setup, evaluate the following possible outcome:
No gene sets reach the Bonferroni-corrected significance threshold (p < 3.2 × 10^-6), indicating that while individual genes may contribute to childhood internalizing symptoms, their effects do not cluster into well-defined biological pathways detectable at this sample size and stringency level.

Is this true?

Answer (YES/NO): YES